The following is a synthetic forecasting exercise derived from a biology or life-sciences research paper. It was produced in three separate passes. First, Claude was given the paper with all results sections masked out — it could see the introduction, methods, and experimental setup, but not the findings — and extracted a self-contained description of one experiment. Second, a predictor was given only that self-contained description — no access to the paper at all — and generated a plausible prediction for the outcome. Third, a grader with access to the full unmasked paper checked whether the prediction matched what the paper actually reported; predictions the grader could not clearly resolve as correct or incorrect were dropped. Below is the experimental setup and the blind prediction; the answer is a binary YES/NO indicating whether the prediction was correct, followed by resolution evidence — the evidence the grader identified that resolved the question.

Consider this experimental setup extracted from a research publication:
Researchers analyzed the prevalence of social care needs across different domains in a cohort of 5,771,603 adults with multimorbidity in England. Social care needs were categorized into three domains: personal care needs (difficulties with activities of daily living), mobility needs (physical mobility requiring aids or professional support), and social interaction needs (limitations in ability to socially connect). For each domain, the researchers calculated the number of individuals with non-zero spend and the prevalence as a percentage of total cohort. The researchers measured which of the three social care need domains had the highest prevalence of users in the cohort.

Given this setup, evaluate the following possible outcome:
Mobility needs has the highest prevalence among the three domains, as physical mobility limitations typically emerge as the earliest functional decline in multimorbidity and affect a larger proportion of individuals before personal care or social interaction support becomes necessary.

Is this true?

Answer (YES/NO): NO